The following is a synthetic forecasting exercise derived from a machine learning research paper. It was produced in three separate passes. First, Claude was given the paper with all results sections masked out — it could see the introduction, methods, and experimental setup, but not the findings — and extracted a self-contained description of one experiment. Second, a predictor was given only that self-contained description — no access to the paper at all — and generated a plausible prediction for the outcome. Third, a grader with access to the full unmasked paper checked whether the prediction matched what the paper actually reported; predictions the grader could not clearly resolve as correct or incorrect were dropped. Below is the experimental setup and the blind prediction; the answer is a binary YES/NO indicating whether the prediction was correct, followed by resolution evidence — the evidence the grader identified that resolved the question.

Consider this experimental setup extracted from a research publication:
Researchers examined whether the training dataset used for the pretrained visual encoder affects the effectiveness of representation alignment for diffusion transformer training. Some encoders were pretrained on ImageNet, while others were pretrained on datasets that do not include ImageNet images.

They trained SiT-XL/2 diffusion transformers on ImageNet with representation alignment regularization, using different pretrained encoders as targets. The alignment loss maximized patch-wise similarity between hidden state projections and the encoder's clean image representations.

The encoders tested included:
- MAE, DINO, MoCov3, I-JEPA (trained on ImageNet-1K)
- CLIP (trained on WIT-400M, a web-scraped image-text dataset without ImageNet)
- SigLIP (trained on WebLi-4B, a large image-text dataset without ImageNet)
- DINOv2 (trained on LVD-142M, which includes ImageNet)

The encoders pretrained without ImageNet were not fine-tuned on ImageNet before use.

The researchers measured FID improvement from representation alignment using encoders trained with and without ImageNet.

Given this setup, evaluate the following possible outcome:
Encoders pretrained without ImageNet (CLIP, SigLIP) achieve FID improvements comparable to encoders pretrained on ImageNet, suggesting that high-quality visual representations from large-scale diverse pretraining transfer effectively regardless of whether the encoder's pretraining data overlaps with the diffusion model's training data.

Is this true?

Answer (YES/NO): YES